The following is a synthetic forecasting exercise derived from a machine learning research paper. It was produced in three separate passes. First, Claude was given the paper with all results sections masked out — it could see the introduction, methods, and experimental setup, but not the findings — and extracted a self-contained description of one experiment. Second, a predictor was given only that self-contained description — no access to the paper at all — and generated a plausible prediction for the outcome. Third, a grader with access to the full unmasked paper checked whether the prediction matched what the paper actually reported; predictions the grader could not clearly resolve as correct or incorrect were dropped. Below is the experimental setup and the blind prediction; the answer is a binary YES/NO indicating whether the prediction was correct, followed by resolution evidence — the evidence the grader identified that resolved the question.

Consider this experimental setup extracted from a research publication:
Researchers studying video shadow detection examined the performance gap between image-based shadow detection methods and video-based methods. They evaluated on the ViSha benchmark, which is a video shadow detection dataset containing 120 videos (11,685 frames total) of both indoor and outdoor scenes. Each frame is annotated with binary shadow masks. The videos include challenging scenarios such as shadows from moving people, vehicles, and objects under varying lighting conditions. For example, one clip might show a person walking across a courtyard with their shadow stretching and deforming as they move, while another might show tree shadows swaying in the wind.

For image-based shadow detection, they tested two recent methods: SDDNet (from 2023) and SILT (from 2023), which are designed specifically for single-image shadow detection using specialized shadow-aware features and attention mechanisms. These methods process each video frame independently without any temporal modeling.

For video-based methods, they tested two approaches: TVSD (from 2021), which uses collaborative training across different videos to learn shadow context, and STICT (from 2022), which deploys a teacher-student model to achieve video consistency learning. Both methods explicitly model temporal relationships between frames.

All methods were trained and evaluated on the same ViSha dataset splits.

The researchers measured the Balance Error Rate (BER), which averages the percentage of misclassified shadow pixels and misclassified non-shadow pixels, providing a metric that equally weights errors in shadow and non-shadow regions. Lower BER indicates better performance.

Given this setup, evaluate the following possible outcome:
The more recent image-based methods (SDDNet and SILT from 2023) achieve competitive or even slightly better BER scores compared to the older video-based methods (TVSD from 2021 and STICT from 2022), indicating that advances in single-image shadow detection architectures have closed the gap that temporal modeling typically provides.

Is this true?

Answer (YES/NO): NO